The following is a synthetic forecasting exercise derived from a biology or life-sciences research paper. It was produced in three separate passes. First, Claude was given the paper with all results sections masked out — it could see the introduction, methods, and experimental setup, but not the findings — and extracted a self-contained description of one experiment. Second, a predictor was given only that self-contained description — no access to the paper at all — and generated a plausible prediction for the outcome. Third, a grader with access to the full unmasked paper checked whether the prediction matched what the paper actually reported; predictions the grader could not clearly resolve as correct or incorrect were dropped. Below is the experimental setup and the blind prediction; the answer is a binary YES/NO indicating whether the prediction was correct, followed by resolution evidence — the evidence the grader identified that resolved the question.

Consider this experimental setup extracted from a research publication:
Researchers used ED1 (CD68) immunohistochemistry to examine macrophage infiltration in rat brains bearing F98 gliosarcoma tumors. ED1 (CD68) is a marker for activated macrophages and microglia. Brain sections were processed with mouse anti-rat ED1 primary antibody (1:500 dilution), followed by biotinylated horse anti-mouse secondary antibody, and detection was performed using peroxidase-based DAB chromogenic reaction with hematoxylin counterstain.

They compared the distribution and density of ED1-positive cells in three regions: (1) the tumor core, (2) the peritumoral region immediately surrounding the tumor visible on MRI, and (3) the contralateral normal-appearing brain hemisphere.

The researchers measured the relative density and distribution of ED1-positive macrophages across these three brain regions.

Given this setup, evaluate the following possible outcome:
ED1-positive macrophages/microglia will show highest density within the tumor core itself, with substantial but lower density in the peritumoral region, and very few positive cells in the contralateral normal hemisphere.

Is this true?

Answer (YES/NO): NO